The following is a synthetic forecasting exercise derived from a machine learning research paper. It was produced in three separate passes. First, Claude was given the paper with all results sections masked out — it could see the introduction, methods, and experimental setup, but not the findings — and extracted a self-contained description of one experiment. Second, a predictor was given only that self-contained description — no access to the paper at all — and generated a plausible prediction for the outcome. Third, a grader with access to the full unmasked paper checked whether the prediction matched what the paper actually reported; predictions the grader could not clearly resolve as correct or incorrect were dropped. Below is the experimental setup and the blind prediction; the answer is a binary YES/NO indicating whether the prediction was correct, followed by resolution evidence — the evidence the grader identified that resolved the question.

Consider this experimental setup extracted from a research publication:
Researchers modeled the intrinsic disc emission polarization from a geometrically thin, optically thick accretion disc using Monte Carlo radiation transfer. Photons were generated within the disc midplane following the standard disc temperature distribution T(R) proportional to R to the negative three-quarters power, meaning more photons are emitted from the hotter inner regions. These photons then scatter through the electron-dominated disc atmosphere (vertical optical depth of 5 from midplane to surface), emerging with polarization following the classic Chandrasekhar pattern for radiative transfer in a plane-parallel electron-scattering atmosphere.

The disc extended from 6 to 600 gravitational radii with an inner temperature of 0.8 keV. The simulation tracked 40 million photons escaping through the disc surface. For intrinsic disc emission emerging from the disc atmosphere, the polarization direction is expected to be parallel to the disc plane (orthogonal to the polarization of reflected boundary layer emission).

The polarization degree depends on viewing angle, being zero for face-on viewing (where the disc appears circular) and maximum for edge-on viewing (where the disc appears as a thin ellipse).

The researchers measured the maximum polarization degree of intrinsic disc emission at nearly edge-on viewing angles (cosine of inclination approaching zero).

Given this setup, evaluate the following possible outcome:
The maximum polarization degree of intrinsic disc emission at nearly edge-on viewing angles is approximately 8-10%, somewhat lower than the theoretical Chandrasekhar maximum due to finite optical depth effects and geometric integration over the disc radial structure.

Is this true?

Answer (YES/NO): NO